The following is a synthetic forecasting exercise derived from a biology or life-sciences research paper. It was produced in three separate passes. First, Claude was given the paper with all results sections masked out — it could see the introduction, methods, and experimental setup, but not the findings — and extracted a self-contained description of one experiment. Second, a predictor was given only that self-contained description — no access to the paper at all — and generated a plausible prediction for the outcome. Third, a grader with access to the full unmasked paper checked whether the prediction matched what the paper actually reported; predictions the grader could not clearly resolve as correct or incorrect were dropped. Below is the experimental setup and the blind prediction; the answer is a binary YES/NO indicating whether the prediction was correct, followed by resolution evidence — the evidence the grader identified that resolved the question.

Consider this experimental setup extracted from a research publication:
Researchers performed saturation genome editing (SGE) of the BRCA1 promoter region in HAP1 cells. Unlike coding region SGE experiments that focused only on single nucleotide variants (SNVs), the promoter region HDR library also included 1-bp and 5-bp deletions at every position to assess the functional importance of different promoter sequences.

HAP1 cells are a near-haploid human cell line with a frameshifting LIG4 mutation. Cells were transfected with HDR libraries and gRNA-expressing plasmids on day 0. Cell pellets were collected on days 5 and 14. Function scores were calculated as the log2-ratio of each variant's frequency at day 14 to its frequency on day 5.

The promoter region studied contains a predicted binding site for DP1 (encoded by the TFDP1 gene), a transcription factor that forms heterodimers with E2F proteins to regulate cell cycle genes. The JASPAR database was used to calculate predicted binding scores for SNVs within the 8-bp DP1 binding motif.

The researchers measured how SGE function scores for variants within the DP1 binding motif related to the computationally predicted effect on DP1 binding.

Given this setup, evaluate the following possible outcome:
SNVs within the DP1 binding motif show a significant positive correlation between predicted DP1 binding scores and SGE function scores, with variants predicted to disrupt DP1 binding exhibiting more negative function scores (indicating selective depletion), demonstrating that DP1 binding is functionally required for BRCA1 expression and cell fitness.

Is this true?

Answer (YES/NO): YES